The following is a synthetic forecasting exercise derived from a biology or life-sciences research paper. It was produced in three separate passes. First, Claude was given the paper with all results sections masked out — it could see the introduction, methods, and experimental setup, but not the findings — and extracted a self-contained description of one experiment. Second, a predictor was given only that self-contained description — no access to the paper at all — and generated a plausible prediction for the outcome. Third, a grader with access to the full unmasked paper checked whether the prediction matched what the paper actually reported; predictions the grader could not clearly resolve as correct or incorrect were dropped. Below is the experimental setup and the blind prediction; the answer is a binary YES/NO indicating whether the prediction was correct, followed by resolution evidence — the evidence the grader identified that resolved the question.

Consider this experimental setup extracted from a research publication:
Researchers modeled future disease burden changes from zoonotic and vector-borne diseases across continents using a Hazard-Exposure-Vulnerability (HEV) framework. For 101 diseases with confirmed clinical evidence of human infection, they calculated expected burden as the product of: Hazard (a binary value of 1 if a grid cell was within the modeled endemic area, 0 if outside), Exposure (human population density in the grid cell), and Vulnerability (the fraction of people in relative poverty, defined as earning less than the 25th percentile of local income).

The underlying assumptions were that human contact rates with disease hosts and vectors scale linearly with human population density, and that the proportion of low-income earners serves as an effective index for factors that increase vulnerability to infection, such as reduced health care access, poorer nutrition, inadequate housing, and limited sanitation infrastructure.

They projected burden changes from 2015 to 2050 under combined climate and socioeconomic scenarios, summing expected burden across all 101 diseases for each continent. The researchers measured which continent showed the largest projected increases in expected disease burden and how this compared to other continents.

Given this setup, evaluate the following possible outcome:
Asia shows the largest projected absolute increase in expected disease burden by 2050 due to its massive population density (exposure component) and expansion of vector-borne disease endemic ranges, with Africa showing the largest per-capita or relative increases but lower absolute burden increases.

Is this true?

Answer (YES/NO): NO